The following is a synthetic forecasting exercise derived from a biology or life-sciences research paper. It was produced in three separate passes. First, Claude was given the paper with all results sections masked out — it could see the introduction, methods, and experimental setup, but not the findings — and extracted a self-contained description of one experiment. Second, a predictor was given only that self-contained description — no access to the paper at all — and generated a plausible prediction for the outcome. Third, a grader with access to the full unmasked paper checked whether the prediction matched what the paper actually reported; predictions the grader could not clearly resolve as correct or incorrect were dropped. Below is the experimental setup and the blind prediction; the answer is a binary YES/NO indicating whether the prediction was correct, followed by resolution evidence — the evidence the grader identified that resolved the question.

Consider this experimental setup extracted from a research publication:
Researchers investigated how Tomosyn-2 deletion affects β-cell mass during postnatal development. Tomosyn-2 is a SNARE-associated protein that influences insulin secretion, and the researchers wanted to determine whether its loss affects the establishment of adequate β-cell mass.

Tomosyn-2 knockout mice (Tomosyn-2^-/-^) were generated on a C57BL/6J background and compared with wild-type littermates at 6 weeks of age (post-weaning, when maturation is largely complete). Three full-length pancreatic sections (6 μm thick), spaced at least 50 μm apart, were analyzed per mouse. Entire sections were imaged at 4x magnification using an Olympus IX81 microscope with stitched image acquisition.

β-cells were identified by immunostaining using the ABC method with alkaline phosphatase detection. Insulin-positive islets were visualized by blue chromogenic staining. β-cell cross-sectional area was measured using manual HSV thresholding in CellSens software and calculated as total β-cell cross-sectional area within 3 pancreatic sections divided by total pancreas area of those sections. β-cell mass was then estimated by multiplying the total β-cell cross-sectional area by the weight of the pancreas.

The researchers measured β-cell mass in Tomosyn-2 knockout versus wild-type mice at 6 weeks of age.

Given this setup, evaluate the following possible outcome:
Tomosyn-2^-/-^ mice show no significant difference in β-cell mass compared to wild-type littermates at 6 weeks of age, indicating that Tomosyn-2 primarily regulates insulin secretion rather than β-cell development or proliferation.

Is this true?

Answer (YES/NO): NO